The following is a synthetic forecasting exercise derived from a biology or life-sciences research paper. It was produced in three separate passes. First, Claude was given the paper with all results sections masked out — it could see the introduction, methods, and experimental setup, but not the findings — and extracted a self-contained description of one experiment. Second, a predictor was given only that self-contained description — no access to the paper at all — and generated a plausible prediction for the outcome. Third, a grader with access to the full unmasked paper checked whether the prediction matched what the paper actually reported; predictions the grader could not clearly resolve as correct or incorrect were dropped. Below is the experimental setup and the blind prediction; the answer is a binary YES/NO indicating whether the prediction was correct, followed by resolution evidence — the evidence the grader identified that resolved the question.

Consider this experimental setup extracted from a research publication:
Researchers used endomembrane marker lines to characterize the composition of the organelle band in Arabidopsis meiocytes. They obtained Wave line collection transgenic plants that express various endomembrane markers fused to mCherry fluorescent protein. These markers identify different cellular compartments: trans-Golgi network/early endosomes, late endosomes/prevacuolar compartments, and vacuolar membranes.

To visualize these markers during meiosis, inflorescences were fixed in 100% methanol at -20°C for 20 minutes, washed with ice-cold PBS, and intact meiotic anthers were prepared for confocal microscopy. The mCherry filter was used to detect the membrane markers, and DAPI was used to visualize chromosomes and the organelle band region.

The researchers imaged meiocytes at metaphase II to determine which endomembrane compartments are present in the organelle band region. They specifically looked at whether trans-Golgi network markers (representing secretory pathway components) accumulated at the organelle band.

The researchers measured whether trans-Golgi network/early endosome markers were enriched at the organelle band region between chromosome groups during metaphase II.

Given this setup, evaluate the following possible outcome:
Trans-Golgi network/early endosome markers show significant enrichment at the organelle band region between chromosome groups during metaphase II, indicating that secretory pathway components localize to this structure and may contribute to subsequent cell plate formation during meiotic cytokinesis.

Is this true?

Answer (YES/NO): NO